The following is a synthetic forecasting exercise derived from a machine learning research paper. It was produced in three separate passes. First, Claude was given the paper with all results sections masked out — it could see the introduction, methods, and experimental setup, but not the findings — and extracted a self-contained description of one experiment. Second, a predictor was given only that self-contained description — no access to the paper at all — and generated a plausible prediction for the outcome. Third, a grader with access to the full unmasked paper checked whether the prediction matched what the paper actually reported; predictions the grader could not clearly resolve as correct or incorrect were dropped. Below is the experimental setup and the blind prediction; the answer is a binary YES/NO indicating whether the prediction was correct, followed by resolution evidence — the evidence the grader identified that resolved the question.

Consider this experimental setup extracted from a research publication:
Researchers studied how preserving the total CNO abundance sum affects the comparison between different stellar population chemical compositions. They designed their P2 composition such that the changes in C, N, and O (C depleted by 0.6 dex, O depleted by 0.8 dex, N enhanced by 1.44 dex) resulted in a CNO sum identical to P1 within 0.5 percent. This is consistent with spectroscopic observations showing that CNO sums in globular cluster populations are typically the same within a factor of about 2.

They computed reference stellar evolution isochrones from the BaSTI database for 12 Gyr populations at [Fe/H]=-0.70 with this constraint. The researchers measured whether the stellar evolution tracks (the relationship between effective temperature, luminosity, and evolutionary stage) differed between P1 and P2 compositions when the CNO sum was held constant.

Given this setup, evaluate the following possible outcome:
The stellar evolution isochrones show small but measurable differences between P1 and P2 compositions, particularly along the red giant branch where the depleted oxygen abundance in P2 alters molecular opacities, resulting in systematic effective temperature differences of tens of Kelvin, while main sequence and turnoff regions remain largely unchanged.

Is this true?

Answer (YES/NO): NO